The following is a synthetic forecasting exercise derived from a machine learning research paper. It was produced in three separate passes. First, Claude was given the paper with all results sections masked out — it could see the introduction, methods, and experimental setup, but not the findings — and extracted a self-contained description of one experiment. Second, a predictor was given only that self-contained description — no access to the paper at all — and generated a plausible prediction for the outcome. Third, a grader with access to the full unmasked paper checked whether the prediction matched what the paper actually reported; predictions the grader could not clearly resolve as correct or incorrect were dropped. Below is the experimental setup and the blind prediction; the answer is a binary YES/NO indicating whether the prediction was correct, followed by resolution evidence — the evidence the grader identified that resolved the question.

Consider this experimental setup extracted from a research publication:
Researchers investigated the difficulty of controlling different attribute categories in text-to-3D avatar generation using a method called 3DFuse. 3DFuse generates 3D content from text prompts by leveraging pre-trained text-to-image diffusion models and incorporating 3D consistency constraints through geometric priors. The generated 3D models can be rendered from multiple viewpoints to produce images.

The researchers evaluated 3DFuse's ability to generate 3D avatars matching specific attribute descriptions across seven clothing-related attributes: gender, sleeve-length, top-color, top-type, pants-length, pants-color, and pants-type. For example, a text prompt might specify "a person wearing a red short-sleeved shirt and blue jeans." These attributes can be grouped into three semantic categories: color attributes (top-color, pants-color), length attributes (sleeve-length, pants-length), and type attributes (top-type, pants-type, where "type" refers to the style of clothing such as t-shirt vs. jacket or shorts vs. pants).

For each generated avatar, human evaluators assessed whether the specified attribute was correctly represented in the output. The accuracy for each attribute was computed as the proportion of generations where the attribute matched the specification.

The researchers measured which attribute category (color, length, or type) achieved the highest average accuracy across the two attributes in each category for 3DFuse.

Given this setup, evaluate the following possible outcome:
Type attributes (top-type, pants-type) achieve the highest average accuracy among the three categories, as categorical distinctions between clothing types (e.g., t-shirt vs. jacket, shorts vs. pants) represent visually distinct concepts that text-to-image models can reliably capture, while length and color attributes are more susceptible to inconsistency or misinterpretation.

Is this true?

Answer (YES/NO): NO